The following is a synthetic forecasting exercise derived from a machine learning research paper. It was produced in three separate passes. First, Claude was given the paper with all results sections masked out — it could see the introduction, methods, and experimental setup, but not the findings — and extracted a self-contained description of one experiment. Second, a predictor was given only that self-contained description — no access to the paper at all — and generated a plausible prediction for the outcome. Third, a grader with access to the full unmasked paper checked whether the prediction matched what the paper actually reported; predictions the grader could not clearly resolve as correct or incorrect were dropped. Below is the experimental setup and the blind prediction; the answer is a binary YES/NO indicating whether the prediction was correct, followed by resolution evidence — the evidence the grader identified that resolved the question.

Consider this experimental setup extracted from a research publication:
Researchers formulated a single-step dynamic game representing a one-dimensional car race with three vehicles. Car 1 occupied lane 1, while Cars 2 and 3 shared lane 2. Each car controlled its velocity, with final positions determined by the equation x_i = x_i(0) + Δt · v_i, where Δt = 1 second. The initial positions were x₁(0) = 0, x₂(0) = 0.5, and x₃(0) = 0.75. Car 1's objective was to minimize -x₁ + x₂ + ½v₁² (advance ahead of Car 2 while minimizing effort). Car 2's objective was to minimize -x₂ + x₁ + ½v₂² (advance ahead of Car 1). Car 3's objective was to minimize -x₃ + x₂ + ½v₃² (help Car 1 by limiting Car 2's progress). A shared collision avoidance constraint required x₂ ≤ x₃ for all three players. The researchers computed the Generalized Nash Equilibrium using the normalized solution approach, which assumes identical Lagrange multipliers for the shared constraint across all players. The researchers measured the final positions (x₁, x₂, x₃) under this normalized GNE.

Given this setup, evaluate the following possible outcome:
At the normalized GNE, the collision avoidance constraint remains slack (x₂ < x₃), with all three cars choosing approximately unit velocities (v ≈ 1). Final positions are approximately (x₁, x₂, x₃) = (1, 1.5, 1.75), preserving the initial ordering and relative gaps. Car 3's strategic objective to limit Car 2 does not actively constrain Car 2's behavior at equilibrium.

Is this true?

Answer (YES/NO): NO